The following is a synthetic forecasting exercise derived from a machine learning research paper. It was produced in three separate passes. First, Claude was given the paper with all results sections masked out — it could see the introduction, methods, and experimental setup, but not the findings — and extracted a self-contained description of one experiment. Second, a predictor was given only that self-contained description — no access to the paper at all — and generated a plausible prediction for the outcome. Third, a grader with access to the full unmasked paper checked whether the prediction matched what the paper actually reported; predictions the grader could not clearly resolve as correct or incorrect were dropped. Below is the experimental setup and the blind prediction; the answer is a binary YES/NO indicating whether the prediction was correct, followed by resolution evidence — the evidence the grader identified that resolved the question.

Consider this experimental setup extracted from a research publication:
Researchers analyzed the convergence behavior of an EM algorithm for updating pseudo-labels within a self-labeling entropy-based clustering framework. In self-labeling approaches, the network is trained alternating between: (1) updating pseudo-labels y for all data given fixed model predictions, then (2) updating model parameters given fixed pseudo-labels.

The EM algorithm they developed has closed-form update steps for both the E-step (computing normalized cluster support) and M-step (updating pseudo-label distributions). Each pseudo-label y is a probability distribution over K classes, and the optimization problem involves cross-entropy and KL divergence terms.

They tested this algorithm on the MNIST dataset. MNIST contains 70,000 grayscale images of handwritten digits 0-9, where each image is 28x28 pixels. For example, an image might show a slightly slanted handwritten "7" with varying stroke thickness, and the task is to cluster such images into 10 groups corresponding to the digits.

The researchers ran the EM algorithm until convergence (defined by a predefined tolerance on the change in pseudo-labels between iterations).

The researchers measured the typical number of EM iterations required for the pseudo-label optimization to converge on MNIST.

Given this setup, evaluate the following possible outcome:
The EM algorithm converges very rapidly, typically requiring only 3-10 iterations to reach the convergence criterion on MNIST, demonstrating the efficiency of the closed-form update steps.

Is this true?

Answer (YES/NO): NO